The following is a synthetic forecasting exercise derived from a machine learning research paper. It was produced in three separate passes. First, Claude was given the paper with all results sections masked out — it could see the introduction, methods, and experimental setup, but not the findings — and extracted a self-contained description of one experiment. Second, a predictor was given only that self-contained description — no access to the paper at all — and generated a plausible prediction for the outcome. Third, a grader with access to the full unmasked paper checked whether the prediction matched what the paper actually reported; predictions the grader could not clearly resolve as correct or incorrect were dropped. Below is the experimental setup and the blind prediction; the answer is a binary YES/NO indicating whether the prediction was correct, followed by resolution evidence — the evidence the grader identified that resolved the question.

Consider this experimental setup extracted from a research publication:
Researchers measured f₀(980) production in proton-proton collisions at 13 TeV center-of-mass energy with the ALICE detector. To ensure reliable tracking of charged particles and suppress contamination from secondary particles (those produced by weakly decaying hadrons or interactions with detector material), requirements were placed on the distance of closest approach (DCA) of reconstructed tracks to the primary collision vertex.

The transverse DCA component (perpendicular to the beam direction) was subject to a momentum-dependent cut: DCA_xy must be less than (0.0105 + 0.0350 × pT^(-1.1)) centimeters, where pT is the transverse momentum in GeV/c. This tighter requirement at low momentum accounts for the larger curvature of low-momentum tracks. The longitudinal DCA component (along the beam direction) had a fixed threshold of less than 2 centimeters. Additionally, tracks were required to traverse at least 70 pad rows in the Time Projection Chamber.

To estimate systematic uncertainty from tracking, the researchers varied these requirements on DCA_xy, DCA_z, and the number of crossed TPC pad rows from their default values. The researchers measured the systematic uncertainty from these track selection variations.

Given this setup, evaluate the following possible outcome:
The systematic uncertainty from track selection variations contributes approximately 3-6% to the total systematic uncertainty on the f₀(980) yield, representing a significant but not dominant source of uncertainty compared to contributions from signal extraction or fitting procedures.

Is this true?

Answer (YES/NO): NO